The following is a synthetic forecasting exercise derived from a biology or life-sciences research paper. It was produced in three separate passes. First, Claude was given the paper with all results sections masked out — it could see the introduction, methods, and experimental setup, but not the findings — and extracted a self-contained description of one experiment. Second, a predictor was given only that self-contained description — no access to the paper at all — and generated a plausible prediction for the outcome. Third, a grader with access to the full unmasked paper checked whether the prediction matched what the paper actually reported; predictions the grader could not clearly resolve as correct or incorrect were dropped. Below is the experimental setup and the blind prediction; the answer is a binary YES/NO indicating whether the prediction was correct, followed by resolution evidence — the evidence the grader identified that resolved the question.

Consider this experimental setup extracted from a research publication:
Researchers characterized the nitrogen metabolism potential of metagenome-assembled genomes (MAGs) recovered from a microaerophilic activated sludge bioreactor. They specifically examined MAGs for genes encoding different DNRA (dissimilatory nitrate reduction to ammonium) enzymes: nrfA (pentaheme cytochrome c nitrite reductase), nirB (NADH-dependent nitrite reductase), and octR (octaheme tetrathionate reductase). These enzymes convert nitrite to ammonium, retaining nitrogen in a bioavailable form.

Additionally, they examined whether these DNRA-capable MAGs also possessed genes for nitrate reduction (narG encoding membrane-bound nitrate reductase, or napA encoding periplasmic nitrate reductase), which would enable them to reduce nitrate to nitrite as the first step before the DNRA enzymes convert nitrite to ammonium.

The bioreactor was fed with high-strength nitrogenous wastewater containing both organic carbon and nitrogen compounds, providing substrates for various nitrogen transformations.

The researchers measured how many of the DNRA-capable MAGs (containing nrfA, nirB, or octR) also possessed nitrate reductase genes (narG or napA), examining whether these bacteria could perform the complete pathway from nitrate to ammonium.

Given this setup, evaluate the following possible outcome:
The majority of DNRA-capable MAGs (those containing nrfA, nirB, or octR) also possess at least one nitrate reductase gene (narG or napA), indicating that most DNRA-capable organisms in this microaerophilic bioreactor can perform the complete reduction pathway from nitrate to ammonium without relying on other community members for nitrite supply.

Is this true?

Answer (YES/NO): NO